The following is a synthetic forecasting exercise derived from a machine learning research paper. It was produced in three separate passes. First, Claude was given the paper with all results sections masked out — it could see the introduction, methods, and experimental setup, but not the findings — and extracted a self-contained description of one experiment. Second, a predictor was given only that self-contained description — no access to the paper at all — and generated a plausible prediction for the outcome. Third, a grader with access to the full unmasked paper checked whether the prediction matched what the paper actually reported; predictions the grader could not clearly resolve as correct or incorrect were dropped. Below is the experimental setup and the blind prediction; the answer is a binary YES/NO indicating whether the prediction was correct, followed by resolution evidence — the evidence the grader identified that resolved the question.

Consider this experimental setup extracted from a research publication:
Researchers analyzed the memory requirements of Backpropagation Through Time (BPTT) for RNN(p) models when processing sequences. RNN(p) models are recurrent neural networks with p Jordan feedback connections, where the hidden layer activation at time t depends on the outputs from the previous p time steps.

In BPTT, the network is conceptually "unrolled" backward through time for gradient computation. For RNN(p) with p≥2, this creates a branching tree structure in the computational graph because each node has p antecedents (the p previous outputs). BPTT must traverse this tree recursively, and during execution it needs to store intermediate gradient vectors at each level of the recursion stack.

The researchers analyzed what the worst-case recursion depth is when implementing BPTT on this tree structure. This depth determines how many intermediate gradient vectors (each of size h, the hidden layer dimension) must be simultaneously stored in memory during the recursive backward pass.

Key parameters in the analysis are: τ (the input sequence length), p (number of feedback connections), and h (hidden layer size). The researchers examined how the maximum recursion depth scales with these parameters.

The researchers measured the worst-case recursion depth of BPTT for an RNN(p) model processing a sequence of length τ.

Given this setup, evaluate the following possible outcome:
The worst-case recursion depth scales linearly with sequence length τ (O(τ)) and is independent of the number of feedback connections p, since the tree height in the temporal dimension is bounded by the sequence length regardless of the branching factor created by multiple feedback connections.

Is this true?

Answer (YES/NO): YES